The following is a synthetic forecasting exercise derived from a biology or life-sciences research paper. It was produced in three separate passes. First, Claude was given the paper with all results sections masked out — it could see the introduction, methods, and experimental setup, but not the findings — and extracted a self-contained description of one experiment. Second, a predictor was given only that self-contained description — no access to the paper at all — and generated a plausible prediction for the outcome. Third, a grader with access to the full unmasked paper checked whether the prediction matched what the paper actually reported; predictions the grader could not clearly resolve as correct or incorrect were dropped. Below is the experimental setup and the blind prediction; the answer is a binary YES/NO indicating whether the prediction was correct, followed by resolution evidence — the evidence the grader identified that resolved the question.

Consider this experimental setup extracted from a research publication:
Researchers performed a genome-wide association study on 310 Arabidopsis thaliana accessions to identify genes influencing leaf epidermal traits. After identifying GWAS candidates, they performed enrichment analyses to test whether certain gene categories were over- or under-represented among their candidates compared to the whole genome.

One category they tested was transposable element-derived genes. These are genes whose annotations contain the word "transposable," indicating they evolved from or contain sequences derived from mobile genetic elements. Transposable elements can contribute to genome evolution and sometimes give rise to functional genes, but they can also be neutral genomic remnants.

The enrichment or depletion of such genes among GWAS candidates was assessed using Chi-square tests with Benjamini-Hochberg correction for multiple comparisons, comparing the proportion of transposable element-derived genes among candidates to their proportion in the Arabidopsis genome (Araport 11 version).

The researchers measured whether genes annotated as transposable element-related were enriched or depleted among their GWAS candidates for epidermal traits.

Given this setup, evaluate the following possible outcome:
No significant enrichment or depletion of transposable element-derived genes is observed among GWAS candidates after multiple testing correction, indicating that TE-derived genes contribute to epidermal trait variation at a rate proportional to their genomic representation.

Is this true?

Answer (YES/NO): NO